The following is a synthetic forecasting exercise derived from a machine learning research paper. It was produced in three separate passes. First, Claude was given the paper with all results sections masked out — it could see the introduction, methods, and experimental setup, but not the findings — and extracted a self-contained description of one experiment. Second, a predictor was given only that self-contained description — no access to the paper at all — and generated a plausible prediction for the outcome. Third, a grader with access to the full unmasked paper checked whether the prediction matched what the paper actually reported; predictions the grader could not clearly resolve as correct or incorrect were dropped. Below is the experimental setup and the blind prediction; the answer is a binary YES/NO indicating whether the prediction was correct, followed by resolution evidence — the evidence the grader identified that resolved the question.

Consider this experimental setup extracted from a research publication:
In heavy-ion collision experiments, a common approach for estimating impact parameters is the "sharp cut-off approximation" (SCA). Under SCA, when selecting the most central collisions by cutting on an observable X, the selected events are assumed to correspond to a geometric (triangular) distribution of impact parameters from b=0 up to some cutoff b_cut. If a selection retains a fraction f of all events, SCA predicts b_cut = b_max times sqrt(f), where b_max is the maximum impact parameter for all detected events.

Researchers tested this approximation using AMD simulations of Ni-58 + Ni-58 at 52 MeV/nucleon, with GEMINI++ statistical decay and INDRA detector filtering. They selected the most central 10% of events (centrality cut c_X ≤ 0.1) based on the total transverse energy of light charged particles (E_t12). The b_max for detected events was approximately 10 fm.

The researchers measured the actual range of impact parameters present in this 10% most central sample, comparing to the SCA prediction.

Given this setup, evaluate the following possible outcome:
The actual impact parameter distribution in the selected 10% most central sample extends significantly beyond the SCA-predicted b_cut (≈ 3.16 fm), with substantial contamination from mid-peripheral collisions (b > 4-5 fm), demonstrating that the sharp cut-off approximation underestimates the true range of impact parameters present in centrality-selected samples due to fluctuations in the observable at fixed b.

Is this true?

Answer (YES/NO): YES